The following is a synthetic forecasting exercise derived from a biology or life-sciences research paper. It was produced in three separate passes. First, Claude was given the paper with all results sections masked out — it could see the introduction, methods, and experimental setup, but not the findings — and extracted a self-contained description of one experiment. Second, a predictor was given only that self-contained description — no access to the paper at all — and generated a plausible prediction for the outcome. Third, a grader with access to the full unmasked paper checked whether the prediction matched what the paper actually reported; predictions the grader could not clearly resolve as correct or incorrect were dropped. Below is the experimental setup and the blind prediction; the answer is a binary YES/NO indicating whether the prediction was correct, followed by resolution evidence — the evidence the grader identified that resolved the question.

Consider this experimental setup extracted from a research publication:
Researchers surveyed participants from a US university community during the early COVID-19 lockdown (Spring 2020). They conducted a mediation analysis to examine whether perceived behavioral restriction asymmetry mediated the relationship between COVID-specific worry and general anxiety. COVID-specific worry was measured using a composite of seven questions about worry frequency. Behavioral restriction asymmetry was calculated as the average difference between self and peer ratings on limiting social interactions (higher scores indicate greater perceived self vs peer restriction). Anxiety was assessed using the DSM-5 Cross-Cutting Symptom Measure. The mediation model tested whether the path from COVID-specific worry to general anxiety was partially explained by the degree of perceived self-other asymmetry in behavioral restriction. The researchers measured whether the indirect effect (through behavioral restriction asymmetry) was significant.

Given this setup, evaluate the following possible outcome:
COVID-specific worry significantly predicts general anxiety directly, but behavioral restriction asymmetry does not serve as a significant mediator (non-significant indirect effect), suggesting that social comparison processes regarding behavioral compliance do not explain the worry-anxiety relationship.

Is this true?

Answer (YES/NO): NO